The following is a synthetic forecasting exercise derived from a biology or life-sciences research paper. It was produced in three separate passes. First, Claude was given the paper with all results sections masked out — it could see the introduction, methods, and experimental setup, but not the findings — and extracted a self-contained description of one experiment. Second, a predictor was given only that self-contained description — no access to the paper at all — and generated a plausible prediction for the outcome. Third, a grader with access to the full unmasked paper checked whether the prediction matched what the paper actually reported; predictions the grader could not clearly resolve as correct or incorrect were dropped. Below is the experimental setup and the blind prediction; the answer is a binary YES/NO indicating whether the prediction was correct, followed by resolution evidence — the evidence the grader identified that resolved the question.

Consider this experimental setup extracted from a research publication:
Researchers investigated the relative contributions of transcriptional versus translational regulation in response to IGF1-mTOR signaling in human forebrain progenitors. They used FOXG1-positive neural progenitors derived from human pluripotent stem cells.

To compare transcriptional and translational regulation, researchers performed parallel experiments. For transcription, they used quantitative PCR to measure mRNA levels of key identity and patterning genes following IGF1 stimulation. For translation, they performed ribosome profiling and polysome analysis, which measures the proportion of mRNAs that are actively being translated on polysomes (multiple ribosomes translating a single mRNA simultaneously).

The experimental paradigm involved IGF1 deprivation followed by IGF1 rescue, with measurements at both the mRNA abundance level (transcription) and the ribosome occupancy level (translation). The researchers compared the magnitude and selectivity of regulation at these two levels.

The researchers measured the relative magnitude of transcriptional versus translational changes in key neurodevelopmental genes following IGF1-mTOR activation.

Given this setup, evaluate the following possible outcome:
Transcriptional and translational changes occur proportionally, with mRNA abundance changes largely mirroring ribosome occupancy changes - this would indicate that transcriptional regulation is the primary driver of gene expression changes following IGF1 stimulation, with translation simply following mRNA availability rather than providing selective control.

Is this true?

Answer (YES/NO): NO